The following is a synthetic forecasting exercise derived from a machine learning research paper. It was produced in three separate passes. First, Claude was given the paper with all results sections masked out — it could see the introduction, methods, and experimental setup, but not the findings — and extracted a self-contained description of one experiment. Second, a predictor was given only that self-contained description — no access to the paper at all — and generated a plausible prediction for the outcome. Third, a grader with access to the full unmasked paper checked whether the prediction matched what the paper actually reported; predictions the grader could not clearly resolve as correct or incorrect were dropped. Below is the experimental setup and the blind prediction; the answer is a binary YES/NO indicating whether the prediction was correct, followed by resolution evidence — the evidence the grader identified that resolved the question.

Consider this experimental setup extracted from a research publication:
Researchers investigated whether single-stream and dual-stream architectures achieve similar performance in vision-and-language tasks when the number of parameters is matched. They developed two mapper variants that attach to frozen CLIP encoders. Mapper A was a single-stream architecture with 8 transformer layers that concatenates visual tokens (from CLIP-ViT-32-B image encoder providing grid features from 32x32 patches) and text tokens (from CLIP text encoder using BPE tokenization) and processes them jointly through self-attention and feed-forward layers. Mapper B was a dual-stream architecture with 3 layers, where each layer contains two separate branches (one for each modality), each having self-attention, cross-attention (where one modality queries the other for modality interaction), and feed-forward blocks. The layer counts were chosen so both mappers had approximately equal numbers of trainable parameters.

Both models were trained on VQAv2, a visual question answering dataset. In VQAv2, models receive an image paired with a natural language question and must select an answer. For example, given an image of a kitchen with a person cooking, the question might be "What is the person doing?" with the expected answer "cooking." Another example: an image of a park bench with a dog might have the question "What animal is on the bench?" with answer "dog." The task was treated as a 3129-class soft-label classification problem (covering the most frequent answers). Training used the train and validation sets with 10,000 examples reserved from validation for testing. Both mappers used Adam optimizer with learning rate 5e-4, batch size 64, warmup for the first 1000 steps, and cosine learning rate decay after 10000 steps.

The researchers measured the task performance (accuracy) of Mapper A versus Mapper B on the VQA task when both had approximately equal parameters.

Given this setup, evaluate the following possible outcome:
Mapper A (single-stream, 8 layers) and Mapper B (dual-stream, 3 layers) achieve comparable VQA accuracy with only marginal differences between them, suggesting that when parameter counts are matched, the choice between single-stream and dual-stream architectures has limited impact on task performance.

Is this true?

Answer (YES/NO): YES